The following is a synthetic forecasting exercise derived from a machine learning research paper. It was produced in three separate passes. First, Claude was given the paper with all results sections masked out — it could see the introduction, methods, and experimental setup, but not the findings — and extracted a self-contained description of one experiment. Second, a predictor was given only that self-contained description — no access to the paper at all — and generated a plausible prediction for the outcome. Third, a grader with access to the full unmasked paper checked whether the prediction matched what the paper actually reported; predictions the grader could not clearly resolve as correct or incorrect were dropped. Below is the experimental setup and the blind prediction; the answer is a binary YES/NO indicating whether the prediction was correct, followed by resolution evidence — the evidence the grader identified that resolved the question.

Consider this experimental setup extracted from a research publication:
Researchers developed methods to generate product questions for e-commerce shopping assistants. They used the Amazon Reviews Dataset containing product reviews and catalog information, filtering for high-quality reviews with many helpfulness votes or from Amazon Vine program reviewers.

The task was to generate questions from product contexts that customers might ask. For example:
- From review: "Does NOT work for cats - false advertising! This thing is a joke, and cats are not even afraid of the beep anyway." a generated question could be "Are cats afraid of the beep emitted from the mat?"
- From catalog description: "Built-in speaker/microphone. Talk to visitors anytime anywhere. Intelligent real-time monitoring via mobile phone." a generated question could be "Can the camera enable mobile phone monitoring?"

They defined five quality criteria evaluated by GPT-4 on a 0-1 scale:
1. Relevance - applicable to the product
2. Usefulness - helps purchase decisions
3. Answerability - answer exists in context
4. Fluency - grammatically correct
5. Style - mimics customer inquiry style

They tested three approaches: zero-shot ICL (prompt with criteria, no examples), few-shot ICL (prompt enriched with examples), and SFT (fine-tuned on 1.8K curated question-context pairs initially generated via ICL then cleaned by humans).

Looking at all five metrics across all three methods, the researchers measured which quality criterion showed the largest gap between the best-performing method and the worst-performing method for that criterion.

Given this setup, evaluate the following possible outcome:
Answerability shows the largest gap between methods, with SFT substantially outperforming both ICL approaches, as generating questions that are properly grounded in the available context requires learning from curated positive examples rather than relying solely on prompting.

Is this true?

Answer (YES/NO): NO